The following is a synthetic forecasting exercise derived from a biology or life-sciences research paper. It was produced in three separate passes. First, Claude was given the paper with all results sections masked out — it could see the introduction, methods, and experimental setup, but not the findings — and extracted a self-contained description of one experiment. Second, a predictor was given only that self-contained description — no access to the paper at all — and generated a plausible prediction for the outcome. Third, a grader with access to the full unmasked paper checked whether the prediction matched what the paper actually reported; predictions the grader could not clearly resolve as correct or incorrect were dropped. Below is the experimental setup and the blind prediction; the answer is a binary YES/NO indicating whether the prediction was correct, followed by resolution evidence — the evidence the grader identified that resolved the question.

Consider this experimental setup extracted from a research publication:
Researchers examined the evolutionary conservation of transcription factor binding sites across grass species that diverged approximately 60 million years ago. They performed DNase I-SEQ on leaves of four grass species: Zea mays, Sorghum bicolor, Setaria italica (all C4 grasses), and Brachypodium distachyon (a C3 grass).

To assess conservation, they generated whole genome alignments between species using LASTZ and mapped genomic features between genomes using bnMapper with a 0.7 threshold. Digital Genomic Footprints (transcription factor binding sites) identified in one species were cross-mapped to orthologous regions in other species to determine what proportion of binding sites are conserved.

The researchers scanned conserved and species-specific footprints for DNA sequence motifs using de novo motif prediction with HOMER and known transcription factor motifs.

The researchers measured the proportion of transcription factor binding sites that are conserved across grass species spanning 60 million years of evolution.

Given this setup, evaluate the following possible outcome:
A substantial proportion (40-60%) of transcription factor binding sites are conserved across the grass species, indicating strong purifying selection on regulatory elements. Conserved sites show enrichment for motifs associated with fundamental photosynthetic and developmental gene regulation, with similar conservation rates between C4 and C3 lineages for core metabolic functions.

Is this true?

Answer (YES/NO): NO